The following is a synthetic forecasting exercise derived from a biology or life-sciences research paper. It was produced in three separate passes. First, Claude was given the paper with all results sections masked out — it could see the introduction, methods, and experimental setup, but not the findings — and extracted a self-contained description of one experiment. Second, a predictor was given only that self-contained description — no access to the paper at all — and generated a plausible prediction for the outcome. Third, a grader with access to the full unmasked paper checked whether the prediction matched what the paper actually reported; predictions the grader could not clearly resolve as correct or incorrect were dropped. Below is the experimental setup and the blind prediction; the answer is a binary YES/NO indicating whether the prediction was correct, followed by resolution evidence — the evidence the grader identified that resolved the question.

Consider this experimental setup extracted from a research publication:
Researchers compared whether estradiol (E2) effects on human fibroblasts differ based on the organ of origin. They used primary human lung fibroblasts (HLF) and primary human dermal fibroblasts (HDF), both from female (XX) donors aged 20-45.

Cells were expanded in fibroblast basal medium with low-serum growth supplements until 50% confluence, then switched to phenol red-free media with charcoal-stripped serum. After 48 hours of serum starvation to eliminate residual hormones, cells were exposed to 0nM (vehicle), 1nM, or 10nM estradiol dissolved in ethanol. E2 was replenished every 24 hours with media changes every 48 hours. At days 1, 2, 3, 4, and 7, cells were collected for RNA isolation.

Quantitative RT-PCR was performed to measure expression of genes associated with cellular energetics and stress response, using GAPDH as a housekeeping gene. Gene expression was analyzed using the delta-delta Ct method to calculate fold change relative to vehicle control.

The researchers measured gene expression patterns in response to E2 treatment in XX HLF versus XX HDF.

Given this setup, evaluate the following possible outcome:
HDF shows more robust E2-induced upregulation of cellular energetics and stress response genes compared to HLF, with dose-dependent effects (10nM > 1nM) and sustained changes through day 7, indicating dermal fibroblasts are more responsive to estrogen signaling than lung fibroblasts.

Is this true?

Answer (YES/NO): NO